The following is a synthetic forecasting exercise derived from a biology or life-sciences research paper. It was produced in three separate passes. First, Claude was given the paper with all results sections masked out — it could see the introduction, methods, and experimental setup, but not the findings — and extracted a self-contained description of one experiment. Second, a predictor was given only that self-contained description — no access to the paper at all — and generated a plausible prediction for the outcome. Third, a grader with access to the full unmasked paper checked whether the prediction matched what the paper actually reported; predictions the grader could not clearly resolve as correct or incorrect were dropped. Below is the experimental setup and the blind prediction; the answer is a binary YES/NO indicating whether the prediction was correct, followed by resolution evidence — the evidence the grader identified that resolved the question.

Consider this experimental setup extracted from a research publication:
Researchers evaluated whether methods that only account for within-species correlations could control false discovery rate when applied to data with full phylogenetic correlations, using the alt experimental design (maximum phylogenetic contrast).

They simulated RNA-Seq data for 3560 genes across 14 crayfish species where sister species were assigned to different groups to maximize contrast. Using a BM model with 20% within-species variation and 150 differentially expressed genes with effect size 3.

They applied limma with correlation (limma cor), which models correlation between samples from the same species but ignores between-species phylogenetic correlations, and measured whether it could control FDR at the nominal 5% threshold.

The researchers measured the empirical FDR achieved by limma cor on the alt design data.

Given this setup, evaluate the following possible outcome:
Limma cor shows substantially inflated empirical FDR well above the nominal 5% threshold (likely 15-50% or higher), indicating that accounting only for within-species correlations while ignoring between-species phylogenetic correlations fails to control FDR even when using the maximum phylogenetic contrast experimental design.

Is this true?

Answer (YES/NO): NO